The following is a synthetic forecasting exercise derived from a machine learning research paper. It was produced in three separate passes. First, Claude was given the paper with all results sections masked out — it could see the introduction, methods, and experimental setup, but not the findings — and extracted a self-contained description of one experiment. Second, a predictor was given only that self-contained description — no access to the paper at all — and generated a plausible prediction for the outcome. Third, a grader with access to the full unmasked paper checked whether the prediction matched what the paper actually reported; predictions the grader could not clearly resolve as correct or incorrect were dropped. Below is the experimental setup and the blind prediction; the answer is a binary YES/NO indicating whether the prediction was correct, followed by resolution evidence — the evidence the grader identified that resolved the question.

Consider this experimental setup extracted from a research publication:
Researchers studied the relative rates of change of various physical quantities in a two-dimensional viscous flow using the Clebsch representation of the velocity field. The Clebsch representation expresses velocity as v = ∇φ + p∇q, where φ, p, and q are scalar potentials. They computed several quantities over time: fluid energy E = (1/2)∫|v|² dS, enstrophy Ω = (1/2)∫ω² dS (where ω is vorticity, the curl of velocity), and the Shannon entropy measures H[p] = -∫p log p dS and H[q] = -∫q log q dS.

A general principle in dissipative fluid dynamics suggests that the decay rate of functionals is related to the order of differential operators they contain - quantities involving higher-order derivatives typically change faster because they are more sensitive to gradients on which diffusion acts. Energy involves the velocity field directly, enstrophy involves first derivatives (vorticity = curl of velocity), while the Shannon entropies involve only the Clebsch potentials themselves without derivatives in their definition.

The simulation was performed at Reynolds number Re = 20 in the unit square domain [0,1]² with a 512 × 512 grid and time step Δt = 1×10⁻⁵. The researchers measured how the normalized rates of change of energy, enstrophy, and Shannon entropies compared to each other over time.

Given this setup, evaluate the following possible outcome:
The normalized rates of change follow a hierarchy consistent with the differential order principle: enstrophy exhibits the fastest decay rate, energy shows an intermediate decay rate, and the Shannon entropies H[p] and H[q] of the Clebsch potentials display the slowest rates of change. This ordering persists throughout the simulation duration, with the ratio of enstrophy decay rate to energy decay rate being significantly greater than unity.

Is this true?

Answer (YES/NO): YES